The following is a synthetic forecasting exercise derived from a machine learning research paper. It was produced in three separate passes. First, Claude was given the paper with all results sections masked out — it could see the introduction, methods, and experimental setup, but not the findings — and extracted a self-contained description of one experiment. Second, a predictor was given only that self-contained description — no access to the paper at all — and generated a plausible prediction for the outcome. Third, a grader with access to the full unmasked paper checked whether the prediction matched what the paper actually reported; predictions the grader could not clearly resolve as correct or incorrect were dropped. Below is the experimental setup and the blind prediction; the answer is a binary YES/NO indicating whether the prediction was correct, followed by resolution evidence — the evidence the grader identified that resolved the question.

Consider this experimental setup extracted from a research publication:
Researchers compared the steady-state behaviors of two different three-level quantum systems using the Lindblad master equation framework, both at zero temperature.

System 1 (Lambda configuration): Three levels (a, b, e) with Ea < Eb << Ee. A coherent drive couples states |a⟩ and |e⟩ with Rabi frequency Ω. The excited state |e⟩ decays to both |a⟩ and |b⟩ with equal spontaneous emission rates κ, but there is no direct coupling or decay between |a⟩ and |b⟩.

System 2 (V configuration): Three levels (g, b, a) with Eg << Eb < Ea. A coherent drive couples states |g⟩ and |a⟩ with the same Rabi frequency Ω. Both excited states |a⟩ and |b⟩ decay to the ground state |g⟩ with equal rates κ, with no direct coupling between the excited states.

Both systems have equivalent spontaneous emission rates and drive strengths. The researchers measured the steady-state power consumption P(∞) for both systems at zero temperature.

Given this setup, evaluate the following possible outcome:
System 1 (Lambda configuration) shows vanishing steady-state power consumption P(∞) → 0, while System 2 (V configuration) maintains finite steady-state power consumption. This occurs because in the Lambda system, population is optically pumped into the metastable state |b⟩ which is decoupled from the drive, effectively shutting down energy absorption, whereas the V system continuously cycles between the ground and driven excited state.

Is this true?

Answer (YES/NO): YES